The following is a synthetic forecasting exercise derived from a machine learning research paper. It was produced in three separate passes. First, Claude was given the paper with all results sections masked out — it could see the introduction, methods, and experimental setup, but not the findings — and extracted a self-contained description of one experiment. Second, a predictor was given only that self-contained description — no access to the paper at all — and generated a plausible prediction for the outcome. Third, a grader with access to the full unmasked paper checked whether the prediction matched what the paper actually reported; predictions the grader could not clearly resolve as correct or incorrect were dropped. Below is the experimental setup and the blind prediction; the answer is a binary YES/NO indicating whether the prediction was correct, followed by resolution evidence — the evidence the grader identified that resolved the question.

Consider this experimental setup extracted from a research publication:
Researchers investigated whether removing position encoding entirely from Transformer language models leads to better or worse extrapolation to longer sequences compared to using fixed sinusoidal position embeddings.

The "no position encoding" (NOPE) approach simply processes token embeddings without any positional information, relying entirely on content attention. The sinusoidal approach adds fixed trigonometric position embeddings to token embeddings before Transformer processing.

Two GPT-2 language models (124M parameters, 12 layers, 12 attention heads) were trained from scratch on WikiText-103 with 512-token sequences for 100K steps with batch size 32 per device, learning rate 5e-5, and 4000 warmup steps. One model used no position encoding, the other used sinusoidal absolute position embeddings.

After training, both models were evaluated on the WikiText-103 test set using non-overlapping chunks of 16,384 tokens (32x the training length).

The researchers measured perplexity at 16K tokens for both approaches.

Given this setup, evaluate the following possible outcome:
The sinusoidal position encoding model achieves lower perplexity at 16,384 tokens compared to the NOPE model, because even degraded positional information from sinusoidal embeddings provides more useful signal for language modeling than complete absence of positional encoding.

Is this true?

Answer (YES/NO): NO